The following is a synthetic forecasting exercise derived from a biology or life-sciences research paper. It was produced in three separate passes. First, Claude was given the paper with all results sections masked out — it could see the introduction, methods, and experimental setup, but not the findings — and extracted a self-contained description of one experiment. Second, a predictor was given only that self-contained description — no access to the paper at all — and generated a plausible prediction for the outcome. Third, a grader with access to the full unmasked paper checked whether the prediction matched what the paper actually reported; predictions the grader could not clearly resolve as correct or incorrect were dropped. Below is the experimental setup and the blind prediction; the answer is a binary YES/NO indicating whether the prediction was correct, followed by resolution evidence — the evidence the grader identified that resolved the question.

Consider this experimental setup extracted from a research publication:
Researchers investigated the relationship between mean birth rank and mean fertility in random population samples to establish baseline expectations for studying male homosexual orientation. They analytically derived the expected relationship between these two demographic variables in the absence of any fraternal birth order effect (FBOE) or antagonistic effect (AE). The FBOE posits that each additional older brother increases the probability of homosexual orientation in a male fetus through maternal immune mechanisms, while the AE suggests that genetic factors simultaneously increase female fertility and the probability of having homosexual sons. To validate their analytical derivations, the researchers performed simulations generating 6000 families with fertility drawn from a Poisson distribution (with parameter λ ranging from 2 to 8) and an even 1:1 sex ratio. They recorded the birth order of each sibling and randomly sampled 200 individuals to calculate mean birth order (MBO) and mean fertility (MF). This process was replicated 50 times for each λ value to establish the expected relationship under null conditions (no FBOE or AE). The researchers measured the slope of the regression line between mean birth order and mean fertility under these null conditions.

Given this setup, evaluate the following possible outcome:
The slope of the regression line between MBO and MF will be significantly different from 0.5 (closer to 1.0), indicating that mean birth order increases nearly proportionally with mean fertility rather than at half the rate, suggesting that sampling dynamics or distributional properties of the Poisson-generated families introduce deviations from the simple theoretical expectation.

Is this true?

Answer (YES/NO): NO